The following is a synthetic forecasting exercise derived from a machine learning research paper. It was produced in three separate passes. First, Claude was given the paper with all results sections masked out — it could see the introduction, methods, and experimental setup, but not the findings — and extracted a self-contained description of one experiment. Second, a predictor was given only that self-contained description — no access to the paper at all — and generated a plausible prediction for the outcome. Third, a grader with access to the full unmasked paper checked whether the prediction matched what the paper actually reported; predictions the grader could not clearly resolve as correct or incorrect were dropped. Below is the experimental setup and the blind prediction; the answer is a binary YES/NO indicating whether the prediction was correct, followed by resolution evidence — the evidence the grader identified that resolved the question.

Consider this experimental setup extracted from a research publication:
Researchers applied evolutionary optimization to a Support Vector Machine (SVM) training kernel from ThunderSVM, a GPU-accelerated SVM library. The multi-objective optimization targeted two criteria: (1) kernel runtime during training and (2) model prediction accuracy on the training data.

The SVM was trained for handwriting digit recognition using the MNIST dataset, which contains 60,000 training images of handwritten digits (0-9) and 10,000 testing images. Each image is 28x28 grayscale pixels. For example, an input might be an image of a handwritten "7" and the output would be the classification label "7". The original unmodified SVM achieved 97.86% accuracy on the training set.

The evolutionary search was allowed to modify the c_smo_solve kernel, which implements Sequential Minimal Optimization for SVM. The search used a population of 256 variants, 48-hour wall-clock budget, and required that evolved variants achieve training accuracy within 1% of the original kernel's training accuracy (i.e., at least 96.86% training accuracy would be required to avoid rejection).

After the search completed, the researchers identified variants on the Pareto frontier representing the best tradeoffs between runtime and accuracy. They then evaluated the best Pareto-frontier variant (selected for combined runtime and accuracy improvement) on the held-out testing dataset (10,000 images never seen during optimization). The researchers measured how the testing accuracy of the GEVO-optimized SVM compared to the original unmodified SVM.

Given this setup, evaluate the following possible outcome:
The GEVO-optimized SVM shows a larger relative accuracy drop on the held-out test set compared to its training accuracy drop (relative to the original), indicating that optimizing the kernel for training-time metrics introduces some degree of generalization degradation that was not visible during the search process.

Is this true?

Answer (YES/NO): NO